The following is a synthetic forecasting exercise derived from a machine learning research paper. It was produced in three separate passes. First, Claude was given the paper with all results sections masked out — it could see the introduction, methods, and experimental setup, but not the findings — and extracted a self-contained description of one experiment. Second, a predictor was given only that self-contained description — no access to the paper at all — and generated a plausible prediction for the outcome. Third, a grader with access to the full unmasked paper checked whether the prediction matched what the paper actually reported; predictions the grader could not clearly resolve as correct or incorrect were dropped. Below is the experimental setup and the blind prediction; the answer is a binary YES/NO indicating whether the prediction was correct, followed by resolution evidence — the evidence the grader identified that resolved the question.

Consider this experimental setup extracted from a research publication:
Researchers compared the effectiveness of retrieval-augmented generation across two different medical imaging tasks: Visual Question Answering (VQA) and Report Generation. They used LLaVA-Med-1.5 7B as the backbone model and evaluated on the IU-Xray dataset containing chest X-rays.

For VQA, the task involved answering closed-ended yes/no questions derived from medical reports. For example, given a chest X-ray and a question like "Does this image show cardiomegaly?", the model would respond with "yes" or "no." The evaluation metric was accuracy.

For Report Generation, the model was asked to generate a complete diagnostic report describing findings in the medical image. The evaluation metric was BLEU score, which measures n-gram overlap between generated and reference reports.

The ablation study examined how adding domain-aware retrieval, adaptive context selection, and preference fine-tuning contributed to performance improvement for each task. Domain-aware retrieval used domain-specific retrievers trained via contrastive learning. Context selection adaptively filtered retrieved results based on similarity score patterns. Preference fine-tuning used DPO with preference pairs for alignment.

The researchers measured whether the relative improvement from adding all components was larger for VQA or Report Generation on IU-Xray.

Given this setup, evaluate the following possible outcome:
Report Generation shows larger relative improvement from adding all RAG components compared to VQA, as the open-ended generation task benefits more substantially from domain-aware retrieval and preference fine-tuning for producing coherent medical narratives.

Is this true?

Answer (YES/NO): YES